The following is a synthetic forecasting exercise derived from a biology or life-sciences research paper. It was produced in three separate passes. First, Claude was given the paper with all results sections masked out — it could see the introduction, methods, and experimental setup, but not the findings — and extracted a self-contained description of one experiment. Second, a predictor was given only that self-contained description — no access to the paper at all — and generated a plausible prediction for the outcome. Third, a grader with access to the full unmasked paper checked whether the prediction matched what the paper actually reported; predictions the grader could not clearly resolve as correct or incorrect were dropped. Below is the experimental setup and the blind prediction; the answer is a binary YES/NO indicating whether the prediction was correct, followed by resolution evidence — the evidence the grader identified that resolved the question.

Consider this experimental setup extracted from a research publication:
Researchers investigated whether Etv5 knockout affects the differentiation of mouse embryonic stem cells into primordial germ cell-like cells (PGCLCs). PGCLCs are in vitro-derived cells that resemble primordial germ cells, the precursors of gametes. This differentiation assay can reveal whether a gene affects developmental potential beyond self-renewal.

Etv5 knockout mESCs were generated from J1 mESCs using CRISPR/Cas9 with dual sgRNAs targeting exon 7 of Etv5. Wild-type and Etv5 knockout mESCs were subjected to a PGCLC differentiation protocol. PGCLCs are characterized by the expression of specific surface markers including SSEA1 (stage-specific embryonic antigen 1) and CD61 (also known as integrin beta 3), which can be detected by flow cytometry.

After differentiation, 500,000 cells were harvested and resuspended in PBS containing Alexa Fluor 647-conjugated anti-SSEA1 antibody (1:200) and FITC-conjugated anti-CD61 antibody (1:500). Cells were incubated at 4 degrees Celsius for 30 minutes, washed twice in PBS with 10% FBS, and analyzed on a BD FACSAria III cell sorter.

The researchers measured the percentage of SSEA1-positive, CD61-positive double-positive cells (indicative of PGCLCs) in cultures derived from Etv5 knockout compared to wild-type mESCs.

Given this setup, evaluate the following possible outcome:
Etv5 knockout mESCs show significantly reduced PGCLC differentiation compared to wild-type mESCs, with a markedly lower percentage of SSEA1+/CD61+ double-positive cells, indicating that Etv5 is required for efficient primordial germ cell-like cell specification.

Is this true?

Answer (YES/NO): NO